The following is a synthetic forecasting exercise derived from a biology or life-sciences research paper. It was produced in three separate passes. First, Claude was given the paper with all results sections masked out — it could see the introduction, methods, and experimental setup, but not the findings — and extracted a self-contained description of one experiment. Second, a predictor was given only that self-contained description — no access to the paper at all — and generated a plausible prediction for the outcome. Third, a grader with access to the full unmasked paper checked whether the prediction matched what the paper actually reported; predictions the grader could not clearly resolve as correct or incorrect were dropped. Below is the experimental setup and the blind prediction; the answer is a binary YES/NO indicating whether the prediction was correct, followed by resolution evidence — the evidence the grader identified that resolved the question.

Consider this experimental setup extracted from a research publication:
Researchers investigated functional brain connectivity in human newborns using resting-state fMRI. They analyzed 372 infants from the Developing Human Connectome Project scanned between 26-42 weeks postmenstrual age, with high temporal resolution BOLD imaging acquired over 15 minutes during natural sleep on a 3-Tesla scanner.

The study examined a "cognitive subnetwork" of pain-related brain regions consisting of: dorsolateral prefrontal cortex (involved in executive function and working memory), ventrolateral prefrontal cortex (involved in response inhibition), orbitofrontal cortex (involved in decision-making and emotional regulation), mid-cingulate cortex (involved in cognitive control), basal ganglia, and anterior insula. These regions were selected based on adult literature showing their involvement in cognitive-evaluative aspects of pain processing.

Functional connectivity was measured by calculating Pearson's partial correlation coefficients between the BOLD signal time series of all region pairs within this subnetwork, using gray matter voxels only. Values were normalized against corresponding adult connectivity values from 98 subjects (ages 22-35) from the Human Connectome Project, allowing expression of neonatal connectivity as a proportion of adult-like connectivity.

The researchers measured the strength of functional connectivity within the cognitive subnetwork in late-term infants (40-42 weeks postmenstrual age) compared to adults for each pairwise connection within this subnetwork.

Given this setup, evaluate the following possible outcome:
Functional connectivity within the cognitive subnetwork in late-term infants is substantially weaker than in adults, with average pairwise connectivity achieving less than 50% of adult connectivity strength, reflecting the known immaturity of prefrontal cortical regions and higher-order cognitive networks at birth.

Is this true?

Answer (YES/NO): NO